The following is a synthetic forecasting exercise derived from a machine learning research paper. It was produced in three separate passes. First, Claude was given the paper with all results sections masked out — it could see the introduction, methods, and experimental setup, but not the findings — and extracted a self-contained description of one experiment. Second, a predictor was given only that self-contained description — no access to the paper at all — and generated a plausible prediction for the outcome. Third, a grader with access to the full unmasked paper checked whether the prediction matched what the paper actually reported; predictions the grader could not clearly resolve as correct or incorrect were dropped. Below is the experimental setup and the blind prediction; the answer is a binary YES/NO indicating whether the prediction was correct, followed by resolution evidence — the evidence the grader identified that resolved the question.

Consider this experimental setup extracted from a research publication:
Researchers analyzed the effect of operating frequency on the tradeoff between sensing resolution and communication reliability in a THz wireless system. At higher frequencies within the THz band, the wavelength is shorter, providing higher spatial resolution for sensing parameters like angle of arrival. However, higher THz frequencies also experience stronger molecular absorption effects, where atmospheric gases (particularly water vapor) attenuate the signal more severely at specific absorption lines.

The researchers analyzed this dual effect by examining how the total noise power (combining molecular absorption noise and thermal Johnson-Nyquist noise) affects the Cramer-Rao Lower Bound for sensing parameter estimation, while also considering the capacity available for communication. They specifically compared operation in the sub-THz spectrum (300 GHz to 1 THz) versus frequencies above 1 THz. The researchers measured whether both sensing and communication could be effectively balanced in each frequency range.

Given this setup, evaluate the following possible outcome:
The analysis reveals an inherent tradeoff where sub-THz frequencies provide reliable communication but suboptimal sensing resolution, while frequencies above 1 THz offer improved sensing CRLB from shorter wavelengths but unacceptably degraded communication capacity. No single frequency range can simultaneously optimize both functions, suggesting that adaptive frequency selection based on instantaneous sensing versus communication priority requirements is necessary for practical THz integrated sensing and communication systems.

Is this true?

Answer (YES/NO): NO